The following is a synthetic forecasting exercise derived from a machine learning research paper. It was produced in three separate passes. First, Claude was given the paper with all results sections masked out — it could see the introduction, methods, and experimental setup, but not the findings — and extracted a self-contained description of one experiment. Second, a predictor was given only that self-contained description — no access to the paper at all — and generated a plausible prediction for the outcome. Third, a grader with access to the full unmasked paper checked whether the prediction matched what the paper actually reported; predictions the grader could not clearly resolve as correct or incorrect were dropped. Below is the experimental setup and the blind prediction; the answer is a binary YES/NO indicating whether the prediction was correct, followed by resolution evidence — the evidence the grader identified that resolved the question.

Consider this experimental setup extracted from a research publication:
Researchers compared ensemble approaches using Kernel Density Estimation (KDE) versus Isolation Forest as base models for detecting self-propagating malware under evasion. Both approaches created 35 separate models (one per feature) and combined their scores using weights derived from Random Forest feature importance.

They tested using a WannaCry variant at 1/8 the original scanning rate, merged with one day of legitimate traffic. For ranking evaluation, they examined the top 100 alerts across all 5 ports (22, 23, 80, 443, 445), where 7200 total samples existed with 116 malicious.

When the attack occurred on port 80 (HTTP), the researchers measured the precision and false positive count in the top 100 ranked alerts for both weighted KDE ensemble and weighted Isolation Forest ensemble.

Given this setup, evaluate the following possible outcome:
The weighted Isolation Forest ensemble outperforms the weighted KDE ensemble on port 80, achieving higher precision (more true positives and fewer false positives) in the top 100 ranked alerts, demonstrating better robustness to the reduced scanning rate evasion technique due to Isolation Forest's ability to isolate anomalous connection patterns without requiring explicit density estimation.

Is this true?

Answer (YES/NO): NO